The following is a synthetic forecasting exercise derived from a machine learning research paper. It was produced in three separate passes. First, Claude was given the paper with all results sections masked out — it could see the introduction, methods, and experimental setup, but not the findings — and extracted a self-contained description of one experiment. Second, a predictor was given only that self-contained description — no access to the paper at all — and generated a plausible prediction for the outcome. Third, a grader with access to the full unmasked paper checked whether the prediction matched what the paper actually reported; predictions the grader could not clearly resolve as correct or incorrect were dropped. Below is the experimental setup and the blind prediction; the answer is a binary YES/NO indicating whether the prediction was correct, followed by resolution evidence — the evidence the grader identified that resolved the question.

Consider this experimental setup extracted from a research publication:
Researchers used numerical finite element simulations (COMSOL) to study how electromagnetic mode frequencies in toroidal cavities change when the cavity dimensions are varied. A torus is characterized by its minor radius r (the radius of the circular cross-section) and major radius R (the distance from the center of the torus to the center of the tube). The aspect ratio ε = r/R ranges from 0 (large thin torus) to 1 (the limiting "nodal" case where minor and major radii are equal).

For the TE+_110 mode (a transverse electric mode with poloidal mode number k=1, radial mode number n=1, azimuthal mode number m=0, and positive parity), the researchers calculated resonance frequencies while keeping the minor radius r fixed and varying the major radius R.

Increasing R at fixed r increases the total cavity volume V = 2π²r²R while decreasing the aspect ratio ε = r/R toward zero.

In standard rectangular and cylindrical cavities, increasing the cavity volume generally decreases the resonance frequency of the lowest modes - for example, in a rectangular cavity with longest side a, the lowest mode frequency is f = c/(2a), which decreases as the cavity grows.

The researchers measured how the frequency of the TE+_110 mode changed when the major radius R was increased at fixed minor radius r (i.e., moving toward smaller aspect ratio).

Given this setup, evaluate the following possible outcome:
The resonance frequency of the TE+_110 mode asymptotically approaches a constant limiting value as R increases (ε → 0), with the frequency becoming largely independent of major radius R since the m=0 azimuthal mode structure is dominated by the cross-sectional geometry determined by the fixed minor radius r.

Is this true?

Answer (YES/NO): YES